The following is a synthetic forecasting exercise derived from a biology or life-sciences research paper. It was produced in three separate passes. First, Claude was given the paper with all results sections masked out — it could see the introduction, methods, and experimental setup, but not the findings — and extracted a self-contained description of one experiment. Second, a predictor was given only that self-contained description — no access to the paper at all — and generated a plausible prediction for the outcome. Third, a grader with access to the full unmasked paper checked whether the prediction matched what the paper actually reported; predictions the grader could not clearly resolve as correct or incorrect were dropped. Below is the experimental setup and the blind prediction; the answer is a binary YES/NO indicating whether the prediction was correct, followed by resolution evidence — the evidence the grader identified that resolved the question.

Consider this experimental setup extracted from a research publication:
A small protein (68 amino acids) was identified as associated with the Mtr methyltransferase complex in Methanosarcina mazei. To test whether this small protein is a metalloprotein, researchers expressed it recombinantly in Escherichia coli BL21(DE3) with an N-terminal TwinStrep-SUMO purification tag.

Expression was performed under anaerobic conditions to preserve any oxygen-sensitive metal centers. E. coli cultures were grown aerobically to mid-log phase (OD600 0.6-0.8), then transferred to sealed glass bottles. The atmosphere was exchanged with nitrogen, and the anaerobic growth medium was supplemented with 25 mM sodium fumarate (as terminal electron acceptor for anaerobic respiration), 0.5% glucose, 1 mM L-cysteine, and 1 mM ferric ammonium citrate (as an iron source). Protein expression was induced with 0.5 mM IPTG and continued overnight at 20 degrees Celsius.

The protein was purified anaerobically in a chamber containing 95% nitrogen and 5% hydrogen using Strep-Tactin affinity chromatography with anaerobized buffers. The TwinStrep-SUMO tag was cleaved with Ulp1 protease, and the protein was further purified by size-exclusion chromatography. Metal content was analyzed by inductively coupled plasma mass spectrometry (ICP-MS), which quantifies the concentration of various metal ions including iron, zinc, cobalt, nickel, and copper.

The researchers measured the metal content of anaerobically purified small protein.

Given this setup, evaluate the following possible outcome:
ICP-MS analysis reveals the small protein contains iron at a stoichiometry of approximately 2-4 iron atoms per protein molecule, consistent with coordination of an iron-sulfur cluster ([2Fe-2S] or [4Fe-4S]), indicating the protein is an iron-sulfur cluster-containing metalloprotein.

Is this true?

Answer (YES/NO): NO